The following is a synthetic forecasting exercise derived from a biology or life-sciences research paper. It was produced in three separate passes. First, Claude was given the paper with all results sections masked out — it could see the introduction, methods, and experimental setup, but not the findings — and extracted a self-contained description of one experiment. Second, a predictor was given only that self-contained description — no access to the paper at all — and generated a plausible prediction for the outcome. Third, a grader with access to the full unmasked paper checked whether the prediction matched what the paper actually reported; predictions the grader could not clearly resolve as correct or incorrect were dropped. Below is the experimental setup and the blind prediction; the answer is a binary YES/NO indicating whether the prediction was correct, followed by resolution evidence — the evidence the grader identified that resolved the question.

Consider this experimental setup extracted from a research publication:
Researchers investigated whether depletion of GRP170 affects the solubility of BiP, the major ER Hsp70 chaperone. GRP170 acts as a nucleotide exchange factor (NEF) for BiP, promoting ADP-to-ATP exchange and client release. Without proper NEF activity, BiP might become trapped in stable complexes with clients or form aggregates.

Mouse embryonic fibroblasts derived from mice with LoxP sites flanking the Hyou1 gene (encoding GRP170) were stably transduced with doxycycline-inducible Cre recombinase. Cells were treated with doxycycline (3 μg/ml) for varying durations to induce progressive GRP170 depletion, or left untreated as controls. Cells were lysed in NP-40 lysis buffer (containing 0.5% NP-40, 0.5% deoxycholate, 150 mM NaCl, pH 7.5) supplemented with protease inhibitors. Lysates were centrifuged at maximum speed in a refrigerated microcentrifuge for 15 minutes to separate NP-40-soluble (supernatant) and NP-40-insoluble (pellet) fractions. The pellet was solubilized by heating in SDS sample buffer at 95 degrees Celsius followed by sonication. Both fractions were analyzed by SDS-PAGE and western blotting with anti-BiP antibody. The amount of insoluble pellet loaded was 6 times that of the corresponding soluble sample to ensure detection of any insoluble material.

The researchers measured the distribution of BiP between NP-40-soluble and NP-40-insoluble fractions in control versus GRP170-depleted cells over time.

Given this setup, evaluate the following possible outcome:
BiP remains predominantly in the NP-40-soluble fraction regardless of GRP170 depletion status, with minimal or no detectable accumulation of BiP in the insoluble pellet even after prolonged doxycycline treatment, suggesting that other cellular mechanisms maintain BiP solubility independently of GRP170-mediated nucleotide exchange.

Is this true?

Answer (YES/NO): NO